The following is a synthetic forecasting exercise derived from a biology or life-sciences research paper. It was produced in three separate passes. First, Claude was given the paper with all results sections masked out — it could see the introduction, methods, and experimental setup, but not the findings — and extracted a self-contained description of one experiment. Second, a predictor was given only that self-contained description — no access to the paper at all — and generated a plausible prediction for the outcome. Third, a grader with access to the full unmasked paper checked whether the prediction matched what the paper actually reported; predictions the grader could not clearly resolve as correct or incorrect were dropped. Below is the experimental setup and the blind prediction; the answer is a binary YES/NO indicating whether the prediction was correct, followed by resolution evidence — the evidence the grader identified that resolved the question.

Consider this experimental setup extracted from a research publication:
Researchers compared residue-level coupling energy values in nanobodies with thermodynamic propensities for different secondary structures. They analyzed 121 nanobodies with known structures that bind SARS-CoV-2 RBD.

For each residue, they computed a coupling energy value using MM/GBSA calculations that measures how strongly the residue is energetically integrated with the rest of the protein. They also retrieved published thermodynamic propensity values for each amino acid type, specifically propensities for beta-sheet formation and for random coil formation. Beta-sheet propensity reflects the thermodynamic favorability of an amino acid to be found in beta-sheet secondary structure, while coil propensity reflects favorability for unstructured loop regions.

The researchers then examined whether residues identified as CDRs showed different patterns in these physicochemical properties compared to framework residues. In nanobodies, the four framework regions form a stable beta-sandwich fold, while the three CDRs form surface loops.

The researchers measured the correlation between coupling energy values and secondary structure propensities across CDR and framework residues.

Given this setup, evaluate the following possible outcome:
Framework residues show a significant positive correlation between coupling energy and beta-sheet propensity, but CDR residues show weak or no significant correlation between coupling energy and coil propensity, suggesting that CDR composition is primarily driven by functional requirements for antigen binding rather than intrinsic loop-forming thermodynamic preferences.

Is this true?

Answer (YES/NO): NO